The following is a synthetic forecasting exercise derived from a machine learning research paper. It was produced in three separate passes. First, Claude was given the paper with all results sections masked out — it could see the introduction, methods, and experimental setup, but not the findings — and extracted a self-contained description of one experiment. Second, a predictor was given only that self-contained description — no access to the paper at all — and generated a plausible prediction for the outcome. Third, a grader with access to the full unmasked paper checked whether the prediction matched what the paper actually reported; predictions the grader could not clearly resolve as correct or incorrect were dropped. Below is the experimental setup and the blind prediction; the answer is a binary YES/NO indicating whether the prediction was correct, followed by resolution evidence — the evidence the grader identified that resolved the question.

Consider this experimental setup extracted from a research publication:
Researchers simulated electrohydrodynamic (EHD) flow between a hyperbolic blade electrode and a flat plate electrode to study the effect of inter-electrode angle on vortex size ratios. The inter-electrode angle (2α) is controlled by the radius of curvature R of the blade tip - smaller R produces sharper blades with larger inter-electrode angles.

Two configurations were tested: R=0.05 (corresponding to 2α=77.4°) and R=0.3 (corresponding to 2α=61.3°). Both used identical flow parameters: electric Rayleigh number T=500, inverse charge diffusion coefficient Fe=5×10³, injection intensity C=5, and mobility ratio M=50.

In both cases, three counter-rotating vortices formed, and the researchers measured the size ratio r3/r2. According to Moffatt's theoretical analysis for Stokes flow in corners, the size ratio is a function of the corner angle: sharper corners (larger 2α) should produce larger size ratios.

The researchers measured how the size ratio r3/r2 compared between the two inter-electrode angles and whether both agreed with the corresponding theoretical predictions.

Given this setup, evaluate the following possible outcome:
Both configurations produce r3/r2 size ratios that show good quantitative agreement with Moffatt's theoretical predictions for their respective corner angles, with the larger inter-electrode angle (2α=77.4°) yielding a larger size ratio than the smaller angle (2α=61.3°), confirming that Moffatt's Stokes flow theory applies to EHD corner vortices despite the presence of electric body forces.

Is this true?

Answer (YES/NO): YES